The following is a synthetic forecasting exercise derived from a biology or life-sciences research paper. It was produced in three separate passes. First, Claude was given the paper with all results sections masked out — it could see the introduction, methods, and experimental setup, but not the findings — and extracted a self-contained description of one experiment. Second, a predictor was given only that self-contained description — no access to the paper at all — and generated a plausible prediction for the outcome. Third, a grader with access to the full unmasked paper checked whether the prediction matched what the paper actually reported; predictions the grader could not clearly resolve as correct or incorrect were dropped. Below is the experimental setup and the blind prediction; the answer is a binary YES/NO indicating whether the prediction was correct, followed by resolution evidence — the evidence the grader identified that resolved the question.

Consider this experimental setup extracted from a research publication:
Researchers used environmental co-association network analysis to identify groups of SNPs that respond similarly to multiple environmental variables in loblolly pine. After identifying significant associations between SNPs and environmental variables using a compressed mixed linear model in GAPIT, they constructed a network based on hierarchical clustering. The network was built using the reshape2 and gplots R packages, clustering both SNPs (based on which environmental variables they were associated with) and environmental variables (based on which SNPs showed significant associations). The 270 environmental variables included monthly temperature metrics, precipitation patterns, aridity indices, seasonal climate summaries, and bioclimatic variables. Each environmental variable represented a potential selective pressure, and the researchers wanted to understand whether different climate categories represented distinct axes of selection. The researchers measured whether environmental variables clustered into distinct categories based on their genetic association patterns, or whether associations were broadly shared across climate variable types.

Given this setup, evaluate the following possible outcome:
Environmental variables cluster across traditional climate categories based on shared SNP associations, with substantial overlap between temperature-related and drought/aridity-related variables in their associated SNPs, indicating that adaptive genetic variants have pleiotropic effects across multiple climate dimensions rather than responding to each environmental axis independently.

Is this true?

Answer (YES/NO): NO